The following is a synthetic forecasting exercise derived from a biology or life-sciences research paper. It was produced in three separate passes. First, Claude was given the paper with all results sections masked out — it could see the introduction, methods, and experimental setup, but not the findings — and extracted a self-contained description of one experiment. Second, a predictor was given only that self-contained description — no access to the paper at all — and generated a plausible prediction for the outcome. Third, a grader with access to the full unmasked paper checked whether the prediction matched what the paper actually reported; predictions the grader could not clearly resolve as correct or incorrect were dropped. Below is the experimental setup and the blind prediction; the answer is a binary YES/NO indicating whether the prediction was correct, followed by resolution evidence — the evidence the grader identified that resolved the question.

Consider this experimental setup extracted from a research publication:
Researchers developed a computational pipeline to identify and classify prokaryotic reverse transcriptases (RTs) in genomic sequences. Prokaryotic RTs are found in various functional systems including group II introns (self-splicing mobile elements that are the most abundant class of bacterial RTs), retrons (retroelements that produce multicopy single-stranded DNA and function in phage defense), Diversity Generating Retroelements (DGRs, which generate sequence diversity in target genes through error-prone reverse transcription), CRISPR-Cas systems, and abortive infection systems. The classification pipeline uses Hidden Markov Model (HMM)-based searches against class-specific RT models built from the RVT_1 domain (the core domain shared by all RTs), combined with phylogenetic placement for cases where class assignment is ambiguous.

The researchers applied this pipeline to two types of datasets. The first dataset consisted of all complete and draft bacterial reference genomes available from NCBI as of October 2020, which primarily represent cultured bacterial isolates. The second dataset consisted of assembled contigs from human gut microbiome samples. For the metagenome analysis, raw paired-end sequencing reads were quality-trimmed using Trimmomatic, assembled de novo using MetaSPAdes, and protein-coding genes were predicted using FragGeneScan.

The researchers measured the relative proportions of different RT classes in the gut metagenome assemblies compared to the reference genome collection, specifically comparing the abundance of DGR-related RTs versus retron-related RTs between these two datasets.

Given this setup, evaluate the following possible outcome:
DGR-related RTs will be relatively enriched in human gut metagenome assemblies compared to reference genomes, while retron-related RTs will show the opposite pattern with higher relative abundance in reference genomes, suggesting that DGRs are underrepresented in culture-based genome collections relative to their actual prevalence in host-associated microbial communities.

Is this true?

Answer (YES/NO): YES